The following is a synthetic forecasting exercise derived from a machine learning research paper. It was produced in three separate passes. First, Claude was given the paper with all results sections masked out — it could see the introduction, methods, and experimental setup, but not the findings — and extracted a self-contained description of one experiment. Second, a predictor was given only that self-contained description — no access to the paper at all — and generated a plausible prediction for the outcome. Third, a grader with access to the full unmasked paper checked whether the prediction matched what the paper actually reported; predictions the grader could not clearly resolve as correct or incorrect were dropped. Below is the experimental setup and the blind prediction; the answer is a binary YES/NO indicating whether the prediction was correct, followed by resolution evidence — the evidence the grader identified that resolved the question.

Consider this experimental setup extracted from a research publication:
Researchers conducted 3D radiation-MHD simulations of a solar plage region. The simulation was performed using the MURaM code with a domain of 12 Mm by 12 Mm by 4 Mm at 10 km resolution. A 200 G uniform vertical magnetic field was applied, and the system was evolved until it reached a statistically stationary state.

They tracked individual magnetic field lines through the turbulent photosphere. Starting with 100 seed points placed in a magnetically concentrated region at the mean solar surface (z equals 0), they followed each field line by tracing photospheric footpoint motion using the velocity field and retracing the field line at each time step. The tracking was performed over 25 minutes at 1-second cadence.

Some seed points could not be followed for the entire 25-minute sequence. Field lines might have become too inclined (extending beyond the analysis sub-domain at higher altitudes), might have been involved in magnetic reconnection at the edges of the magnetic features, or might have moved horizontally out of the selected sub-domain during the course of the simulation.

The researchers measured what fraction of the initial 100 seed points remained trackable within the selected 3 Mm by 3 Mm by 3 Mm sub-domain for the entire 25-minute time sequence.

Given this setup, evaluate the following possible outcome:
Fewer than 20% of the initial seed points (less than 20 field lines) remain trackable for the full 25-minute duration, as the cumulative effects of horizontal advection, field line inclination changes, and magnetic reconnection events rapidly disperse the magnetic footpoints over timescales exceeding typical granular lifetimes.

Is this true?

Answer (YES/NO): NO